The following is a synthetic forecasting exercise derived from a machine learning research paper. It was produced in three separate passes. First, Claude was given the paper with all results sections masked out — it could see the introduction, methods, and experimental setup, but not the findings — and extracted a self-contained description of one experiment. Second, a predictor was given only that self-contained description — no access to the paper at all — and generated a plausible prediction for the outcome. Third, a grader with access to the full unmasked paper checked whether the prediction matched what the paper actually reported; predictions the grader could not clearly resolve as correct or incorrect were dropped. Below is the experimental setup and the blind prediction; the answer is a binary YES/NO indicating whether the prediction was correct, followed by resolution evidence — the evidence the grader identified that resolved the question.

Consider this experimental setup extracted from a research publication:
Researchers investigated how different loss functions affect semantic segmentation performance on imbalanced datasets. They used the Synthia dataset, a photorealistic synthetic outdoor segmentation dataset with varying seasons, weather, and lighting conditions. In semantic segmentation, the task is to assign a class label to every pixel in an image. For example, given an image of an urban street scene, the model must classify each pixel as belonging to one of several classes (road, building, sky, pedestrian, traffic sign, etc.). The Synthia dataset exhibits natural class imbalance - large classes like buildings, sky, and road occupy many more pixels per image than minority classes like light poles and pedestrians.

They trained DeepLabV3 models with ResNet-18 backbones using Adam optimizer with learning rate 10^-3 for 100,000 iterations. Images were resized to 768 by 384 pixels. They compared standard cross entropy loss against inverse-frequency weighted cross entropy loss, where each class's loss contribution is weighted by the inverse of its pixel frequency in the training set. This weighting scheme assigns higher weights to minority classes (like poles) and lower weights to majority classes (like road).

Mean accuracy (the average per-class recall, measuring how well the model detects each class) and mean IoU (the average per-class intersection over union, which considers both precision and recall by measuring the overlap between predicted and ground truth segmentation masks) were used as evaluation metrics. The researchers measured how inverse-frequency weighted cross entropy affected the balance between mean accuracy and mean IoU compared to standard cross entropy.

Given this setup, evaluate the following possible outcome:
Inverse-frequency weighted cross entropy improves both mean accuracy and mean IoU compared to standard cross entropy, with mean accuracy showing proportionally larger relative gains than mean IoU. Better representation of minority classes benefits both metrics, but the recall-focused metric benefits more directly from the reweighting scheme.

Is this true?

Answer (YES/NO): NO